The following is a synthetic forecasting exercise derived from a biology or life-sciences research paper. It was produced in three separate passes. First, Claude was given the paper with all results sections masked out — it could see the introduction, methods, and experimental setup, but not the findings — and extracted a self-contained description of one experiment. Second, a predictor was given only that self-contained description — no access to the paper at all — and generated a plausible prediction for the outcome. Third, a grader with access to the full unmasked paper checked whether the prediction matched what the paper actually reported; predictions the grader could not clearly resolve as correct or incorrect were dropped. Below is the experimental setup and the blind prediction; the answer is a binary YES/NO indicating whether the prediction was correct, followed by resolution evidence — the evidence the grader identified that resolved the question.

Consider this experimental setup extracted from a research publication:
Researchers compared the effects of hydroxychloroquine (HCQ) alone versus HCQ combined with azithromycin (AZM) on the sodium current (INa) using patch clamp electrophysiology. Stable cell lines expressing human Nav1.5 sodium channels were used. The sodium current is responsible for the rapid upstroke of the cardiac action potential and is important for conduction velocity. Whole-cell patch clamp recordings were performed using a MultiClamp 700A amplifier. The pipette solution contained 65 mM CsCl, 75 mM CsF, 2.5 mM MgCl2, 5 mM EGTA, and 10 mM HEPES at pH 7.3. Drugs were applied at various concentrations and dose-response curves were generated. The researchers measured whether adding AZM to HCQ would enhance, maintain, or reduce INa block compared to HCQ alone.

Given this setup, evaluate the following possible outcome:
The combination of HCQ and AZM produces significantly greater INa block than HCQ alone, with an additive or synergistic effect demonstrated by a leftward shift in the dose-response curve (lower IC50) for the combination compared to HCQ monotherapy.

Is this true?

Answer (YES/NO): NO